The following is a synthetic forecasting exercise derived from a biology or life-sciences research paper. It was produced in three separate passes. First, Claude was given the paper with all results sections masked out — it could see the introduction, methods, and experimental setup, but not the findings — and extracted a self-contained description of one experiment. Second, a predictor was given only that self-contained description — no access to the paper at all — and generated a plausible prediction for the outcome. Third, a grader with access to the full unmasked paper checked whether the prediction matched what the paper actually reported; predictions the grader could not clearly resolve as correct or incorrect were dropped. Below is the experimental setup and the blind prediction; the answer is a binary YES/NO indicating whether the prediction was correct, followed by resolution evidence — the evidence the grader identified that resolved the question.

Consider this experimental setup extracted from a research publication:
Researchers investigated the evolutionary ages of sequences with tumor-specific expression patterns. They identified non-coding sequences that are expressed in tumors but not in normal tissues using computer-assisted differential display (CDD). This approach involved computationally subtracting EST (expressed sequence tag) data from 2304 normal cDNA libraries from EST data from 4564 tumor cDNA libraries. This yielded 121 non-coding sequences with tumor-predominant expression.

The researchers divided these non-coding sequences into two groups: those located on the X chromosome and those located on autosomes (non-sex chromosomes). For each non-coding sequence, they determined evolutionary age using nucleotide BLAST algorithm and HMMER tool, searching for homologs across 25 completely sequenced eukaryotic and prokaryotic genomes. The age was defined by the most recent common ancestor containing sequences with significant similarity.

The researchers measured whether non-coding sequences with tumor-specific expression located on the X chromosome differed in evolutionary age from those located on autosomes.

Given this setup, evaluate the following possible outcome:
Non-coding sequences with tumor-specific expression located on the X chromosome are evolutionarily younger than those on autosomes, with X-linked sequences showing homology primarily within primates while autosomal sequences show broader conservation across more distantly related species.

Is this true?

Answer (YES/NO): YES